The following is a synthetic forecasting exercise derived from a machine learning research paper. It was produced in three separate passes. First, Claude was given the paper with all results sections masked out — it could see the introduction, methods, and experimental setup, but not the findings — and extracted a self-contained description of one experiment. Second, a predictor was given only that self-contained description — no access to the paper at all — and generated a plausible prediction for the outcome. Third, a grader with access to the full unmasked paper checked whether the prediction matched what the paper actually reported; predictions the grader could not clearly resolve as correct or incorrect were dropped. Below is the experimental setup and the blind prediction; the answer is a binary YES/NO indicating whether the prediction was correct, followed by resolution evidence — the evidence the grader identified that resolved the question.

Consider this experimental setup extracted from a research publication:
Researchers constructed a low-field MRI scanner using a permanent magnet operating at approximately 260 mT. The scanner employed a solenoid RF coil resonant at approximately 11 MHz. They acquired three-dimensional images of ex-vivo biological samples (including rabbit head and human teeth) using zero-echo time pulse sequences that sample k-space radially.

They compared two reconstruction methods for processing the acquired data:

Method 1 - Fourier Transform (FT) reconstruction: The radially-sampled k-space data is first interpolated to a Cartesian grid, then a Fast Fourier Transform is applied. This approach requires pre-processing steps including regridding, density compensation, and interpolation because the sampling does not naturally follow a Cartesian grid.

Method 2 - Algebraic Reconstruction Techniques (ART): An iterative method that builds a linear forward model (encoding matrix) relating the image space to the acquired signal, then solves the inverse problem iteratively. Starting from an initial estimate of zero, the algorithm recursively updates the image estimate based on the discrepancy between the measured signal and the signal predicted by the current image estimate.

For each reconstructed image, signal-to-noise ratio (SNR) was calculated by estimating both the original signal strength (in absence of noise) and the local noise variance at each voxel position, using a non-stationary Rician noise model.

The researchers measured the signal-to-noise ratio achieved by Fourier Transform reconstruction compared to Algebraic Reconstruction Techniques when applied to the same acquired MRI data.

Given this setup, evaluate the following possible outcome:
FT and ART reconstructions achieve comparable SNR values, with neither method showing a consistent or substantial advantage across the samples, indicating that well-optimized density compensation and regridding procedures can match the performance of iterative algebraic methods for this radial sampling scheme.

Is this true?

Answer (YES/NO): NO